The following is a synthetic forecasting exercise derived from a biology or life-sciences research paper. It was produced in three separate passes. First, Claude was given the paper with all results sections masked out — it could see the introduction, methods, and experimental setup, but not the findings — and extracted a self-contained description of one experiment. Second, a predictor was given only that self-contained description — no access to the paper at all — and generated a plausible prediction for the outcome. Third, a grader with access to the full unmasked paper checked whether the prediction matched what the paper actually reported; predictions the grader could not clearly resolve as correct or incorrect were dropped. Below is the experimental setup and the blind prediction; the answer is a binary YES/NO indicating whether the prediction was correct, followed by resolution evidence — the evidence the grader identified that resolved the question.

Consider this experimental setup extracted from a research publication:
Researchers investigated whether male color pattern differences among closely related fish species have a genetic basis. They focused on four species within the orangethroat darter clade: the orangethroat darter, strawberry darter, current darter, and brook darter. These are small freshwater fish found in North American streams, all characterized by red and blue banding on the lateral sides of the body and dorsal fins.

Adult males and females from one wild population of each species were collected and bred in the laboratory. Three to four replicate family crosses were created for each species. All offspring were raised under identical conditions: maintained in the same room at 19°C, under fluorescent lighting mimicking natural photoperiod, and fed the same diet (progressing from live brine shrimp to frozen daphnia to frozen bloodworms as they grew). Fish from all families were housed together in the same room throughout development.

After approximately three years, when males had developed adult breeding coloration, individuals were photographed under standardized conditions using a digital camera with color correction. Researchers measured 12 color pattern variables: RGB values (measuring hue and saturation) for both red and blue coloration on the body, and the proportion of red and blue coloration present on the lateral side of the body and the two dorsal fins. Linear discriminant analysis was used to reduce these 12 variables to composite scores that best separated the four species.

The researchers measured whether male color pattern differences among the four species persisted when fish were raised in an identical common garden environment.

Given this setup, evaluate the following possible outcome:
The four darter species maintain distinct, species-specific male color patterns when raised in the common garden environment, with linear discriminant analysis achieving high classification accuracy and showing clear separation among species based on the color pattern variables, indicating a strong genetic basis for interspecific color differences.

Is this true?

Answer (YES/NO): YES